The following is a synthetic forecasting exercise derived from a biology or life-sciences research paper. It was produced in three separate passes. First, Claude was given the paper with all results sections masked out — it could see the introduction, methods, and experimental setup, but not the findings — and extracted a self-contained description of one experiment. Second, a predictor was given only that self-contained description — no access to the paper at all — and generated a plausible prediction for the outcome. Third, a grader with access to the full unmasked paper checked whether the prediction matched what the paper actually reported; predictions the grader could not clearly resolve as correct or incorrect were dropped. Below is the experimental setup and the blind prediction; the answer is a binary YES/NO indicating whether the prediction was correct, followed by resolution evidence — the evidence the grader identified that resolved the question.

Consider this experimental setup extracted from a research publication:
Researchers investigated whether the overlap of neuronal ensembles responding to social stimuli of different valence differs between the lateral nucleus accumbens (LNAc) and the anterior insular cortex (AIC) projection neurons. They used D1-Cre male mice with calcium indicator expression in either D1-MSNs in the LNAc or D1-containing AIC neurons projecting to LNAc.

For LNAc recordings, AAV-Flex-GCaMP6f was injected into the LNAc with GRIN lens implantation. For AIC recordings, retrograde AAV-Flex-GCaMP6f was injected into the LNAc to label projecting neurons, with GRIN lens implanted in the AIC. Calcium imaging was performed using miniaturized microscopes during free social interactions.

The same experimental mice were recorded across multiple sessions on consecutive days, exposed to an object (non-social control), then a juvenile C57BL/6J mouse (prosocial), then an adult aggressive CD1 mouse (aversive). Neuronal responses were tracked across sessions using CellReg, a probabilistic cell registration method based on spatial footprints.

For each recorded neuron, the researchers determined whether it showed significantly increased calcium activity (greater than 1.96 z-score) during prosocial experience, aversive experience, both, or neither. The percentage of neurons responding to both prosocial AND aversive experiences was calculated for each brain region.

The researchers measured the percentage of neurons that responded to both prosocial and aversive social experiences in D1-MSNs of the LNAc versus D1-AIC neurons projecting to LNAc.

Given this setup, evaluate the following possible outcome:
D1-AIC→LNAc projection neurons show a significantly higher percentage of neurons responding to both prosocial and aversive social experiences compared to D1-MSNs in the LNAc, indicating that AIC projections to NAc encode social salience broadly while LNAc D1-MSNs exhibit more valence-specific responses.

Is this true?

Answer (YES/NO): NO